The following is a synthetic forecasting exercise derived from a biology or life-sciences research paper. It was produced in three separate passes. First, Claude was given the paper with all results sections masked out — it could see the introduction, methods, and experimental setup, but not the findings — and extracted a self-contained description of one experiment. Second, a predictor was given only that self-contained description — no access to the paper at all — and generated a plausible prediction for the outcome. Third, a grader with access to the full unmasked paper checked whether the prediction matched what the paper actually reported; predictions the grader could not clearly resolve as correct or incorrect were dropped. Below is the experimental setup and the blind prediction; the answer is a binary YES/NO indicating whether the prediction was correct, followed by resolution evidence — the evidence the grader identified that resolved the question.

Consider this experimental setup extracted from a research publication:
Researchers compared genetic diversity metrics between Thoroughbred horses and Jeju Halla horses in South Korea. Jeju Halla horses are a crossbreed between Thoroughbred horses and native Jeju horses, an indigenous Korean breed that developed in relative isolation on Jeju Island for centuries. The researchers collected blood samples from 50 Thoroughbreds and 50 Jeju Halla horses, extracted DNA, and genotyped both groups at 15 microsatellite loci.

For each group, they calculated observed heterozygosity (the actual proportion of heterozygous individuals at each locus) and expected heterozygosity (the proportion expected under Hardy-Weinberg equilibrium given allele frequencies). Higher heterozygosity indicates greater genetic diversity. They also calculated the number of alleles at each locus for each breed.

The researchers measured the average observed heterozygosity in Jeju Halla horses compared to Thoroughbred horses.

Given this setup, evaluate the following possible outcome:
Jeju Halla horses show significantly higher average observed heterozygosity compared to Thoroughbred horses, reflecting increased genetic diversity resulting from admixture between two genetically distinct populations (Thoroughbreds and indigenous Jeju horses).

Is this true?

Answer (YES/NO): YES